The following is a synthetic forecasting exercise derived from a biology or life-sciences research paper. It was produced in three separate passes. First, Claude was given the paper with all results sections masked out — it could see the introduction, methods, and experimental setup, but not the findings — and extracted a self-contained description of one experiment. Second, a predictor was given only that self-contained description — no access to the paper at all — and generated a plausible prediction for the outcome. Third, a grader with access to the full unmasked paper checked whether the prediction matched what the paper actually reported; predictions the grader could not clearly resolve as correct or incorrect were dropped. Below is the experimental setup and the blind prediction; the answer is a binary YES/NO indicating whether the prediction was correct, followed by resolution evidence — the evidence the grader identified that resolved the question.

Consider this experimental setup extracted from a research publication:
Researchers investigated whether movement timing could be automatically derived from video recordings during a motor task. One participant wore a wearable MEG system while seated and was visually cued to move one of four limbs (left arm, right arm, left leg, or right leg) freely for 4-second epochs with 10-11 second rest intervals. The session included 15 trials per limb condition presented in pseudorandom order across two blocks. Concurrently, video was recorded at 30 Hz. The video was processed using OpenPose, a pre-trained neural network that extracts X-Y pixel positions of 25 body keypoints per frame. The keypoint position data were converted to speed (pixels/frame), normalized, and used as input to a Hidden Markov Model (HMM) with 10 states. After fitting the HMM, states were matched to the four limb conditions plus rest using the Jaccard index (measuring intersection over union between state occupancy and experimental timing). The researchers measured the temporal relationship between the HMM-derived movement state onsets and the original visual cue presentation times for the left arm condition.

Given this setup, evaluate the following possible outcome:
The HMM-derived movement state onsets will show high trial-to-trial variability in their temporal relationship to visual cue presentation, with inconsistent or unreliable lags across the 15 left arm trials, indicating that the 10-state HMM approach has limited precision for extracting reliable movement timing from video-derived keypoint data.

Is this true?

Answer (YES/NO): NO